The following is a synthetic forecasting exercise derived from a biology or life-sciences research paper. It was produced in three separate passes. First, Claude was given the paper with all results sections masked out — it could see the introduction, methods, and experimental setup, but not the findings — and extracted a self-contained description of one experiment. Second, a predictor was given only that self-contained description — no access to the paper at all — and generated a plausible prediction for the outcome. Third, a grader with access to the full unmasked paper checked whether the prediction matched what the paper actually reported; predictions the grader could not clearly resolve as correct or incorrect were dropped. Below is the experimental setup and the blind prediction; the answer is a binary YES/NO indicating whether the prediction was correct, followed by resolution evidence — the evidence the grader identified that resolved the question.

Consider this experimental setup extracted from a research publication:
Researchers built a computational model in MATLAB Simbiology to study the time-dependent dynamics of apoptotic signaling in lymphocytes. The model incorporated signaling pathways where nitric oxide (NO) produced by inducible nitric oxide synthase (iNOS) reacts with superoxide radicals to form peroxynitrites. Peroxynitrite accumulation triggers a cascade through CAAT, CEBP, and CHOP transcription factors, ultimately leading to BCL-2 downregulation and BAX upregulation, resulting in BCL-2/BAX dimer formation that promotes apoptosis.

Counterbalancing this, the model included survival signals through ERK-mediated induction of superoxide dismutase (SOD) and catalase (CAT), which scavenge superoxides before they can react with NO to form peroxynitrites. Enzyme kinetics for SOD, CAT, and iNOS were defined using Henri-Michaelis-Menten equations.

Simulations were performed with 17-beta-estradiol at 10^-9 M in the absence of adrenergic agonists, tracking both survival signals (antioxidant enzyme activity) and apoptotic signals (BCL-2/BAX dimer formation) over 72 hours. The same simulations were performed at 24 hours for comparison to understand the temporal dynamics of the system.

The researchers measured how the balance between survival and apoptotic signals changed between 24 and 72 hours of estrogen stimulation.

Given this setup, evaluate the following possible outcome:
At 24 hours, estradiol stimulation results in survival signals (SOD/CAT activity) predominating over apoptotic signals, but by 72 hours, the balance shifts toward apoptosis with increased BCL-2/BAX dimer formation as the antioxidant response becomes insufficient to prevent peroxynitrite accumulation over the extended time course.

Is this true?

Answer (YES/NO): NO